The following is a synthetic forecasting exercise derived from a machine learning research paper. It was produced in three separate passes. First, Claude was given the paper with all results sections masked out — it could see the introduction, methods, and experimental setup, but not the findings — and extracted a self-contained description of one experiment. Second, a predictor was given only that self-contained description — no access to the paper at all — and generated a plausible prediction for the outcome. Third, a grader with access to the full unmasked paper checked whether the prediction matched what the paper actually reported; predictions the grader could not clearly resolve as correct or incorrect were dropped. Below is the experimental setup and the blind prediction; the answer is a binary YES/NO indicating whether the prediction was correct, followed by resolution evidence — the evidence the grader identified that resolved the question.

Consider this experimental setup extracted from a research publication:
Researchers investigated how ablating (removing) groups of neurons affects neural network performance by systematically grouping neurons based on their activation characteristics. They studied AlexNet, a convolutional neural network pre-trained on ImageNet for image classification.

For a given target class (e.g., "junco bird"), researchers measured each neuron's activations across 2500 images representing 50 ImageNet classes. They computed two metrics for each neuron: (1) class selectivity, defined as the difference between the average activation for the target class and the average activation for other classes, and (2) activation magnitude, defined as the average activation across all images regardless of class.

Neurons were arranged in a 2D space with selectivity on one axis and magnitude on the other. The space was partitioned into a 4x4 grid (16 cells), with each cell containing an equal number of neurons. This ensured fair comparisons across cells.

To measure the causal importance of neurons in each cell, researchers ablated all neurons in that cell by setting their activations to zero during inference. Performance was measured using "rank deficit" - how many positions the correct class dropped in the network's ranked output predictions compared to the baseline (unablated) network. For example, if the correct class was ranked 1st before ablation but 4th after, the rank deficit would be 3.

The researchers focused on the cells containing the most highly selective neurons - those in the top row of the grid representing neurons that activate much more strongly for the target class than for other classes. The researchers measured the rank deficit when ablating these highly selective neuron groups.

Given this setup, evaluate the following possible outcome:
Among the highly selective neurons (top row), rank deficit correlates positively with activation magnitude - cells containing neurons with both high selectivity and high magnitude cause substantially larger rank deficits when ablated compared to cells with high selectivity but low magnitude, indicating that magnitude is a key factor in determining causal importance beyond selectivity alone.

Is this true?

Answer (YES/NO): YES